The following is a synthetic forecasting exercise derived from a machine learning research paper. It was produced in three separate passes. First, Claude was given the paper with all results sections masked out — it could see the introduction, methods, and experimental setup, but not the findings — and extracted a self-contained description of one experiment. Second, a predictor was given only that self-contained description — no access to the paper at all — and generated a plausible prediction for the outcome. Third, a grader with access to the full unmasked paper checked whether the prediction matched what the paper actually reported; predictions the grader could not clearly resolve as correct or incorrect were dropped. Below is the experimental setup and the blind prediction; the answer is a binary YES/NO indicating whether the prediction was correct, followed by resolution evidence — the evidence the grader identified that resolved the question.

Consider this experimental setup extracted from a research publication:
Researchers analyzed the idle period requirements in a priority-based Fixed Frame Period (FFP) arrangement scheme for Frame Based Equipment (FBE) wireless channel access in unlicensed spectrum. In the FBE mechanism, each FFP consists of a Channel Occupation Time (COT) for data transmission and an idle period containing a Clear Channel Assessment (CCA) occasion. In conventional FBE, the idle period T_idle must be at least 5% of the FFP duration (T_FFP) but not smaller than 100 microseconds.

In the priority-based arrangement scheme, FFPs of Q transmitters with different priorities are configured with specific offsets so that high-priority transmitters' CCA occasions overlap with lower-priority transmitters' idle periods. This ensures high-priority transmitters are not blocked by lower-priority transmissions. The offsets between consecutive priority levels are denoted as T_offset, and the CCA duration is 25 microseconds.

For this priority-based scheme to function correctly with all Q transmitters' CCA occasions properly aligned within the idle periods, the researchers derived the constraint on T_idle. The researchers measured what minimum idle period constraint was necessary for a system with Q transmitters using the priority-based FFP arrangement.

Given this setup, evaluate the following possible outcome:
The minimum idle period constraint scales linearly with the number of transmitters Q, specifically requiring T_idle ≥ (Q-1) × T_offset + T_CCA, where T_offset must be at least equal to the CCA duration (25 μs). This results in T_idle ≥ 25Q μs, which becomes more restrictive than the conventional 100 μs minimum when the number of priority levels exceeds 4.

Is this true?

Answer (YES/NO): NO